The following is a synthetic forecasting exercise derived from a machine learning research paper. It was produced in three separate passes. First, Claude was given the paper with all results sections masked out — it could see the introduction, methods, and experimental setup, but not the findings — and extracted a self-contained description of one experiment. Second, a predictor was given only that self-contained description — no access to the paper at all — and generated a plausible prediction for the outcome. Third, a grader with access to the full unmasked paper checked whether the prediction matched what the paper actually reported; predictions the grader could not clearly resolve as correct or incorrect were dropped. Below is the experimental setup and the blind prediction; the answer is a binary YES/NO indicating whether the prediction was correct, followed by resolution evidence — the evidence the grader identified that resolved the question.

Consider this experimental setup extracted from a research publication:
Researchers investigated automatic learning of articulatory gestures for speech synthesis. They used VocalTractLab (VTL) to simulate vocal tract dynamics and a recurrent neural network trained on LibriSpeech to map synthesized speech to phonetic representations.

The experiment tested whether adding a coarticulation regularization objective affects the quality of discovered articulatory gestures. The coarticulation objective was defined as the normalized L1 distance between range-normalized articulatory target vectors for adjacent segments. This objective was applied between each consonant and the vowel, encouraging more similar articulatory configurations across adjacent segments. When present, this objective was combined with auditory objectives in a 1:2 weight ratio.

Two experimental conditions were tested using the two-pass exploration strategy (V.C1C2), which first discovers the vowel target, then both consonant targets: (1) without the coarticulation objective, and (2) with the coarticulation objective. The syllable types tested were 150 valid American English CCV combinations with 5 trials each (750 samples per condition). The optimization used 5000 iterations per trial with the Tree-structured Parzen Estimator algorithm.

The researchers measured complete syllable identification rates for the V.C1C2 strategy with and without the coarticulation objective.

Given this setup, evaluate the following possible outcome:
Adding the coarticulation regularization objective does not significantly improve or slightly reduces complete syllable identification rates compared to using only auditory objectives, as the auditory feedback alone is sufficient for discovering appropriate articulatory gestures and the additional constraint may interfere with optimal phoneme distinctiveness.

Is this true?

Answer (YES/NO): YES